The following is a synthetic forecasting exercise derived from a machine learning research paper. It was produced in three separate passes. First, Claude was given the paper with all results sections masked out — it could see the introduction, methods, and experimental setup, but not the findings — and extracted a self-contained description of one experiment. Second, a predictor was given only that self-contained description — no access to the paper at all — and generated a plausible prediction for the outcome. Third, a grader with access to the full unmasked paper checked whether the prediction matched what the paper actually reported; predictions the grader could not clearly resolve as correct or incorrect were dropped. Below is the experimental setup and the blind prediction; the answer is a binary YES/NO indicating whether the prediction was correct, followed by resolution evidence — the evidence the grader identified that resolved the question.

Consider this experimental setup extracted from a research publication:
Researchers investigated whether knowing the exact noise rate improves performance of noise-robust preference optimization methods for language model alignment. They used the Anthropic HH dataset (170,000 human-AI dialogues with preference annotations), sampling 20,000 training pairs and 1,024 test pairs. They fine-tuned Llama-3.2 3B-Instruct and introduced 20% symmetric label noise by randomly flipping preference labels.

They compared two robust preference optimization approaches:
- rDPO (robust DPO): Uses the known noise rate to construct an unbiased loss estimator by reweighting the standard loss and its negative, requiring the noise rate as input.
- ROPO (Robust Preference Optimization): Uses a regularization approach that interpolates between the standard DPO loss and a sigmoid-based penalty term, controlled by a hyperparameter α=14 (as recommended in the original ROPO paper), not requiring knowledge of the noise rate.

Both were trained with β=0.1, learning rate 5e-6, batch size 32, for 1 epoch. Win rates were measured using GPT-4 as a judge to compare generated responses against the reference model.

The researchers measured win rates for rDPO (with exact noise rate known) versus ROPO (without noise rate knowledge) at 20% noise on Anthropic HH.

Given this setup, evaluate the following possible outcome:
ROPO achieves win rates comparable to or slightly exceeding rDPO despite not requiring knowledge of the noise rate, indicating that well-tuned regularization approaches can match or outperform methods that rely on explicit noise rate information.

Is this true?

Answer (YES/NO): YES